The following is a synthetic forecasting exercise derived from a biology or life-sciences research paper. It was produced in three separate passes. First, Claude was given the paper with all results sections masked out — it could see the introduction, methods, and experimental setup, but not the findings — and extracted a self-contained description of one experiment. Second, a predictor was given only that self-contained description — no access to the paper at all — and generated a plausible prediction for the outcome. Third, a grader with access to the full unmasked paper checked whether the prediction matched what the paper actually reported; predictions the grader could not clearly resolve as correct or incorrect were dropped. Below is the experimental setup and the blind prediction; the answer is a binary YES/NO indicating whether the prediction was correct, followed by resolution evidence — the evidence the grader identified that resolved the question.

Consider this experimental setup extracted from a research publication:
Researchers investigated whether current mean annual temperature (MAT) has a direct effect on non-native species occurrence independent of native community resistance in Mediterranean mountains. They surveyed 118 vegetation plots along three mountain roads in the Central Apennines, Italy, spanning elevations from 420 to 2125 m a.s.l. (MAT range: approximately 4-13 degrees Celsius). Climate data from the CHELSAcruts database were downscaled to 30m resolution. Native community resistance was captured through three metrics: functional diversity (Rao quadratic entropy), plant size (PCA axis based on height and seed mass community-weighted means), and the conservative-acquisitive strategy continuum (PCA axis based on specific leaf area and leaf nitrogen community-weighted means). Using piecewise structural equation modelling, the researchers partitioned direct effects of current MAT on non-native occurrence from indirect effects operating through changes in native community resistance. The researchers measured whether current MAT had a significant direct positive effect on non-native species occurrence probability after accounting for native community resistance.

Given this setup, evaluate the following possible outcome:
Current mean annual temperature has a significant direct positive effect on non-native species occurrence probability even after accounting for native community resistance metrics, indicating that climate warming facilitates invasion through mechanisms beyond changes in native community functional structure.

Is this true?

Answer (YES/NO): YES